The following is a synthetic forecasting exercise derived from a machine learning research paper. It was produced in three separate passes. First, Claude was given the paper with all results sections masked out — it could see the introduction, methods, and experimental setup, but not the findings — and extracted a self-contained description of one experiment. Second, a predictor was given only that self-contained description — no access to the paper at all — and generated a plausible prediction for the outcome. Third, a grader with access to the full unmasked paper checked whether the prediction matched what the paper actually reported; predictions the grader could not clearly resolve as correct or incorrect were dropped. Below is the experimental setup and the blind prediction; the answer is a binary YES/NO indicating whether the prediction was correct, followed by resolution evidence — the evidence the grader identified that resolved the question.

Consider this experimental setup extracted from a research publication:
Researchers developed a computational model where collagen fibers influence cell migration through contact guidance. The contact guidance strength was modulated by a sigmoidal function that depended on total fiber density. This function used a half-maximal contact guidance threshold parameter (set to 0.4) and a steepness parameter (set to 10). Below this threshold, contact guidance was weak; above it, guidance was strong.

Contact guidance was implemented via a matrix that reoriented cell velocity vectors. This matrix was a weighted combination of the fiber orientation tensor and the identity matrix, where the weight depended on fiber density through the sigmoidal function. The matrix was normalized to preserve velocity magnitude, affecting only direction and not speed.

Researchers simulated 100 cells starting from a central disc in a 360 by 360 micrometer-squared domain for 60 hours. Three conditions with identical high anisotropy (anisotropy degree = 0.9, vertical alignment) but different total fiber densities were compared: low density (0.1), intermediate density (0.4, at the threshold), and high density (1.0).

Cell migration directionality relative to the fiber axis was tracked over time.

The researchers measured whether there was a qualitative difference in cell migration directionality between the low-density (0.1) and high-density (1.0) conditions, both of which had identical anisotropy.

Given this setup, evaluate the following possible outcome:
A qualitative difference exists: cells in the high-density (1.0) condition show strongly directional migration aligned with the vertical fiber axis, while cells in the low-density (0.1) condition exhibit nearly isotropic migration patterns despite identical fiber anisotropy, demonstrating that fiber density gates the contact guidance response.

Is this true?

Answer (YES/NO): YES